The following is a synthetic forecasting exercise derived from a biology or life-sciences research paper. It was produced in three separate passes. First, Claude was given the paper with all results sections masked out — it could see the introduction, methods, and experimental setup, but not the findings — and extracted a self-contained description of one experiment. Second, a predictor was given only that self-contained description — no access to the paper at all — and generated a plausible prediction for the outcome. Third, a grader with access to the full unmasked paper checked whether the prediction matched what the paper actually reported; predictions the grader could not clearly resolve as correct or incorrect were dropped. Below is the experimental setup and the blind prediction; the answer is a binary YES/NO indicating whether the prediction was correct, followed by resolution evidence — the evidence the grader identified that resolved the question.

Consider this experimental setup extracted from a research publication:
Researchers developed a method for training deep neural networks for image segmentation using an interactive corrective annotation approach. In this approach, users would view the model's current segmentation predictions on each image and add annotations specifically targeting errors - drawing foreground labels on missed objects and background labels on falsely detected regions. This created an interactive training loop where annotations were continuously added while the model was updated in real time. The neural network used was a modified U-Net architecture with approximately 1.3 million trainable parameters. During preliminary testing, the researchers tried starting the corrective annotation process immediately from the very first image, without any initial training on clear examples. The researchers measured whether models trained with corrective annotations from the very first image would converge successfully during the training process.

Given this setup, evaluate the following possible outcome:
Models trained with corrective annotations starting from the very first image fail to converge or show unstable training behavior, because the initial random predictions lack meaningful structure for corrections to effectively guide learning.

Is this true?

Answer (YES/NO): YES